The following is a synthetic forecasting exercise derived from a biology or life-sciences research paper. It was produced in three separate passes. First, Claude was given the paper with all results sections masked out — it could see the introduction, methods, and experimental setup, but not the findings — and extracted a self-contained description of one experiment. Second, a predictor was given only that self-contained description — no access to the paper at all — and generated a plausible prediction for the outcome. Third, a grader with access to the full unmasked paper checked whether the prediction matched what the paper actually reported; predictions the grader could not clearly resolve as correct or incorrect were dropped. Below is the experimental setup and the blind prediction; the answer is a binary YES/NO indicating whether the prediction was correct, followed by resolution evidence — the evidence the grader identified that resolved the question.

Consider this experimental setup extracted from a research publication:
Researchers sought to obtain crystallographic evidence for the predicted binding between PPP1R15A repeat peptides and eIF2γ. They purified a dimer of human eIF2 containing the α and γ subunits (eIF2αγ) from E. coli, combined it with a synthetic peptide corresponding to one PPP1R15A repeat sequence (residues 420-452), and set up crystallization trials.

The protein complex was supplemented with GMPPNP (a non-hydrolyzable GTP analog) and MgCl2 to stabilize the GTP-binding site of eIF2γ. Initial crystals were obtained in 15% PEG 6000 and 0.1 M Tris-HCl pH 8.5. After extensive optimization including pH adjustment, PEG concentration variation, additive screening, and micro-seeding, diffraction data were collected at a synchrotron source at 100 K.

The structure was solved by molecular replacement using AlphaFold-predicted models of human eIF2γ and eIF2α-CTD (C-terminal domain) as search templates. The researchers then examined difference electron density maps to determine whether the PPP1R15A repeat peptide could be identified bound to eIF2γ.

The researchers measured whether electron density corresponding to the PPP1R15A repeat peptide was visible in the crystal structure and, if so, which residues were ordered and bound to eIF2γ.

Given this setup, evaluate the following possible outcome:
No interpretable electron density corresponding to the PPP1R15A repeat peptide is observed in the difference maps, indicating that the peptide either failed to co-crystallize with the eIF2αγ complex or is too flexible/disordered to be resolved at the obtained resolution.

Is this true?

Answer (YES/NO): NO